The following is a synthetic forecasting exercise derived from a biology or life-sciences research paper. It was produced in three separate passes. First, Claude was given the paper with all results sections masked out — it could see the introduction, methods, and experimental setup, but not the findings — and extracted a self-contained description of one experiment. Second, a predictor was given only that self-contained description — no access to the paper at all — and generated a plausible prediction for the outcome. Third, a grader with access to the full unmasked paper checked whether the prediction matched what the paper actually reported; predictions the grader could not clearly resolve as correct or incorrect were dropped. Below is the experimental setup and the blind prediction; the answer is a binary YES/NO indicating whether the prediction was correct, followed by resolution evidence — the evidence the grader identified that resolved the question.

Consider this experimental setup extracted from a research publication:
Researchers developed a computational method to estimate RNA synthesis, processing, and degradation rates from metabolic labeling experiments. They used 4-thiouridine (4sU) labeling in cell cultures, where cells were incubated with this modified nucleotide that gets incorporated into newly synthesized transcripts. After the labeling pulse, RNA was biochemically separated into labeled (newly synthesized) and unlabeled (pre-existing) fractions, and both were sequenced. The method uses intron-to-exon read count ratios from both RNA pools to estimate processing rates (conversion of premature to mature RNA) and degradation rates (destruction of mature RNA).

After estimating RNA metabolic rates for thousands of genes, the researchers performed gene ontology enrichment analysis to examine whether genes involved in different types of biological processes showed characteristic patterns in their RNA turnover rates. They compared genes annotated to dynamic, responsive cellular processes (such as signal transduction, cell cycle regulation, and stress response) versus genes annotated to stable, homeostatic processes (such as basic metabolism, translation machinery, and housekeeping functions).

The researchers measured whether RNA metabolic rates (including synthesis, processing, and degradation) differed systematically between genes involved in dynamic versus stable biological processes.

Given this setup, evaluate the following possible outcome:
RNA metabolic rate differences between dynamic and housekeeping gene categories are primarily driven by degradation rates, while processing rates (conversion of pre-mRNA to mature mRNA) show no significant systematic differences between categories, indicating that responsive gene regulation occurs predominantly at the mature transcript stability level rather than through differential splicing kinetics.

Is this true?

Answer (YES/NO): NO